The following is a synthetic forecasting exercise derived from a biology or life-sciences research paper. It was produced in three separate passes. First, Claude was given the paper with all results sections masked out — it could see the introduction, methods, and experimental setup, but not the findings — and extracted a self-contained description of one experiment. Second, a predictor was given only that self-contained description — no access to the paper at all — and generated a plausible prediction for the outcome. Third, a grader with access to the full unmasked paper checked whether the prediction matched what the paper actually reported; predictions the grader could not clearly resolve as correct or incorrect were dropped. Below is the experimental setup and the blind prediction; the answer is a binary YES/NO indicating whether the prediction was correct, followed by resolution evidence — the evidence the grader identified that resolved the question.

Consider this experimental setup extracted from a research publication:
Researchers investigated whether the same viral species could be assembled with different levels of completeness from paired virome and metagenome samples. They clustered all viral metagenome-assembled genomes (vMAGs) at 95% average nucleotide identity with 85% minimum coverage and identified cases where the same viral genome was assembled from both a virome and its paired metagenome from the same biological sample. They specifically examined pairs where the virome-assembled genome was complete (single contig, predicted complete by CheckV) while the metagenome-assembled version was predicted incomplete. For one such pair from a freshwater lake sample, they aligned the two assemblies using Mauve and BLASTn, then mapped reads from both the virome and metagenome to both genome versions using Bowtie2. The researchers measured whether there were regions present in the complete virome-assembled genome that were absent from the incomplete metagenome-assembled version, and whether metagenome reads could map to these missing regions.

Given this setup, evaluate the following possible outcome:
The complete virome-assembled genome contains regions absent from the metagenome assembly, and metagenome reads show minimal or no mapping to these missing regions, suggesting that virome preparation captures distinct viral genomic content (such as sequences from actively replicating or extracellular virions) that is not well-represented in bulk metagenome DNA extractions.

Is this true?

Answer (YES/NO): NO